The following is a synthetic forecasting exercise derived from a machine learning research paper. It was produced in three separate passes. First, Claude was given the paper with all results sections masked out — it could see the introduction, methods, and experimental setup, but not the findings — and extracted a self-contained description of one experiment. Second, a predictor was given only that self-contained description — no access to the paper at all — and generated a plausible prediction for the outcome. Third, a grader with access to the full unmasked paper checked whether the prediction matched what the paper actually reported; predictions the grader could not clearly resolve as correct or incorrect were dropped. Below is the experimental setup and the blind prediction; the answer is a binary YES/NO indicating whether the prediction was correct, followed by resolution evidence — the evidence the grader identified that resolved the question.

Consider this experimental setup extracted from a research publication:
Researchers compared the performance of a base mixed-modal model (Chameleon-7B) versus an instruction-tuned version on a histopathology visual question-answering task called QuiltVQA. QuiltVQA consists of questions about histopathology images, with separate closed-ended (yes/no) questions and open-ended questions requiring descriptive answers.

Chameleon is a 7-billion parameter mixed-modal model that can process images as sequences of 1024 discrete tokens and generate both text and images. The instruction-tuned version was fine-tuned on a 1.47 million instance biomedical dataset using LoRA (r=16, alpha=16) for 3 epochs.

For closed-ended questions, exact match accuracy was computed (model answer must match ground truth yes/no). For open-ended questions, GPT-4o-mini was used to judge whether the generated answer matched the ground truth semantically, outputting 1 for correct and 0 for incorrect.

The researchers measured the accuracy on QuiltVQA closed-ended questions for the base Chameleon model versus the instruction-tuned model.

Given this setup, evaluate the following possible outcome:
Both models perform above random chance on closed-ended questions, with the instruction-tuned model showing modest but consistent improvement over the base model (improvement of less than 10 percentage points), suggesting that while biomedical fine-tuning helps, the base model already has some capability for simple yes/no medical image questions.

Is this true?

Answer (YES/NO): NO